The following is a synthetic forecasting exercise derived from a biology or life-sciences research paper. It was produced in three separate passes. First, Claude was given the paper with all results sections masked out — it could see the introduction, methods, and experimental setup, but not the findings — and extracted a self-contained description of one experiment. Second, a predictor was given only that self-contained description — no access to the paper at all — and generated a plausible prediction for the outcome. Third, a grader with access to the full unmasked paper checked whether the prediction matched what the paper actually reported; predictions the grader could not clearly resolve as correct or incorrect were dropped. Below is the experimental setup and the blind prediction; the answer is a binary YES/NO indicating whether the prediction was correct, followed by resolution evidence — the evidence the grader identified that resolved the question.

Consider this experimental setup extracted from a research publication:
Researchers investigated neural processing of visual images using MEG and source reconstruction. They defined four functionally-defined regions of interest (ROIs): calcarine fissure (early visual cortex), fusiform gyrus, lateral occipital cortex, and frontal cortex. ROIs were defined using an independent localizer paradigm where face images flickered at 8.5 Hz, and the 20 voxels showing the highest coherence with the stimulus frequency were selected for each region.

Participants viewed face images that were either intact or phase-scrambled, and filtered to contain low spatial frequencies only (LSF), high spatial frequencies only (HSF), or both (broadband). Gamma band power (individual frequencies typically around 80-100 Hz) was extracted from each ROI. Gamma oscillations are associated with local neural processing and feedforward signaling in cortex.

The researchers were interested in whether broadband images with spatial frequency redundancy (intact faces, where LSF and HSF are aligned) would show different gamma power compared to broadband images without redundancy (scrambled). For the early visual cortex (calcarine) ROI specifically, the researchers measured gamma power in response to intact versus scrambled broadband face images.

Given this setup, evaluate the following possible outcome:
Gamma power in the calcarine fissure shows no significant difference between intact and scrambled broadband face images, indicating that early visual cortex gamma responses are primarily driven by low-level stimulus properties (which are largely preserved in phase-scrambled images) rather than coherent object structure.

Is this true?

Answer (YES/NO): NO